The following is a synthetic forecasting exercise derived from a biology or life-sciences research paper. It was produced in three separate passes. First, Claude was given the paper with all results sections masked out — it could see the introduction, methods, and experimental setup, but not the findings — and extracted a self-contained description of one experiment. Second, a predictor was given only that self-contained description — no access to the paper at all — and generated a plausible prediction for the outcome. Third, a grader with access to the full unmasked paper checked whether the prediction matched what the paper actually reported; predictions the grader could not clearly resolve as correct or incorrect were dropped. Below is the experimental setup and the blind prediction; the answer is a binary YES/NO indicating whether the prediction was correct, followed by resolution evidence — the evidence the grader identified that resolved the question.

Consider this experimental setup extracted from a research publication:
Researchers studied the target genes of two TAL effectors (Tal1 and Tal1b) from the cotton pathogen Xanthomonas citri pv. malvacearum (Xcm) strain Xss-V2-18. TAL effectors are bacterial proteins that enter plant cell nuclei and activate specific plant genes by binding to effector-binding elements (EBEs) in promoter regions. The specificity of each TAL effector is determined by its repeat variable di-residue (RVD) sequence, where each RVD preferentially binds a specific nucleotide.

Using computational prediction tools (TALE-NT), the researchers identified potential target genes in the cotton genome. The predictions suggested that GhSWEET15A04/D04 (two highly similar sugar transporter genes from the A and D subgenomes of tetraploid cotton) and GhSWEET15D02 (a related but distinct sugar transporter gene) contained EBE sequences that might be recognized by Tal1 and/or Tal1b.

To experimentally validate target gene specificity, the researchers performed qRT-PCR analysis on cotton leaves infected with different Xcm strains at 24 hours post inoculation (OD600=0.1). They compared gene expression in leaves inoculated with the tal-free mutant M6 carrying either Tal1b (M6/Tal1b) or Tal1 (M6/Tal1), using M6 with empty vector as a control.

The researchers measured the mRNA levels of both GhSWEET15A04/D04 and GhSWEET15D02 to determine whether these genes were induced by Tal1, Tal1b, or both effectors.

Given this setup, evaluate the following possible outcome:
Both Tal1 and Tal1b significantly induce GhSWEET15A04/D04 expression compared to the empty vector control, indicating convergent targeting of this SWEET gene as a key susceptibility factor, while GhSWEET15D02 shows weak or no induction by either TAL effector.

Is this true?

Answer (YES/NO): NO